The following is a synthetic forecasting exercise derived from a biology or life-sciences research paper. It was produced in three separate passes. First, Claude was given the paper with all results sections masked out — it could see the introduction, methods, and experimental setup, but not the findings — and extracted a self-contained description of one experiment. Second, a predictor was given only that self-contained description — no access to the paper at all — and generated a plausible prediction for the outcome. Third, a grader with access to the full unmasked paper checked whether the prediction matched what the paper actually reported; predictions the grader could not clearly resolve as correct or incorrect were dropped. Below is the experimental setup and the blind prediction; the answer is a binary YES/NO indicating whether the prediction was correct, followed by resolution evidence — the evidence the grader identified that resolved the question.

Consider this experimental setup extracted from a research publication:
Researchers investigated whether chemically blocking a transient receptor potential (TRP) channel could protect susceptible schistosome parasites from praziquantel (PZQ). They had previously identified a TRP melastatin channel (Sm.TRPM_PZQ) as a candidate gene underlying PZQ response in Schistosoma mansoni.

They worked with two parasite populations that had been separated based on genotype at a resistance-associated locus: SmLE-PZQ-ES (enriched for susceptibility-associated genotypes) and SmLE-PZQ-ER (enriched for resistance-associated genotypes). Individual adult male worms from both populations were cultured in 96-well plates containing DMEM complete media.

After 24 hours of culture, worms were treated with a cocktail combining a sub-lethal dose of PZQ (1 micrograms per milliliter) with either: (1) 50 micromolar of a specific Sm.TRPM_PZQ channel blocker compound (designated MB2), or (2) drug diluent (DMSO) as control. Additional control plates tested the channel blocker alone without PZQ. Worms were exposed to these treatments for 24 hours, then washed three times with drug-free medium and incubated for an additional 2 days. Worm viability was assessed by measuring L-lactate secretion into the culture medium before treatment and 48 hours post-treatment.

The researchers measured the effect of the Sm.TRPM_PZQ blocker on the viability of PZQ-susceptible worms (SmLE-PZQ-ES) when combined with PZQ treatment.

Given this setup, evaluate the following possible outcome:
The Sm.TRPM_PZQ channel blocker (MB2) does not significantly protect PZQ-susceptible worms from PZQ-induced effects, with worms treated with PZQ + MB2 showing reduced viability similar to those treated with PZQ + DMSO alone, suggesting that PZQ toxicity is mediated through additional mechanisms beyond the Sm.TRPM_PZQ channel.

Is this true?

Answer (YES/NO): NO